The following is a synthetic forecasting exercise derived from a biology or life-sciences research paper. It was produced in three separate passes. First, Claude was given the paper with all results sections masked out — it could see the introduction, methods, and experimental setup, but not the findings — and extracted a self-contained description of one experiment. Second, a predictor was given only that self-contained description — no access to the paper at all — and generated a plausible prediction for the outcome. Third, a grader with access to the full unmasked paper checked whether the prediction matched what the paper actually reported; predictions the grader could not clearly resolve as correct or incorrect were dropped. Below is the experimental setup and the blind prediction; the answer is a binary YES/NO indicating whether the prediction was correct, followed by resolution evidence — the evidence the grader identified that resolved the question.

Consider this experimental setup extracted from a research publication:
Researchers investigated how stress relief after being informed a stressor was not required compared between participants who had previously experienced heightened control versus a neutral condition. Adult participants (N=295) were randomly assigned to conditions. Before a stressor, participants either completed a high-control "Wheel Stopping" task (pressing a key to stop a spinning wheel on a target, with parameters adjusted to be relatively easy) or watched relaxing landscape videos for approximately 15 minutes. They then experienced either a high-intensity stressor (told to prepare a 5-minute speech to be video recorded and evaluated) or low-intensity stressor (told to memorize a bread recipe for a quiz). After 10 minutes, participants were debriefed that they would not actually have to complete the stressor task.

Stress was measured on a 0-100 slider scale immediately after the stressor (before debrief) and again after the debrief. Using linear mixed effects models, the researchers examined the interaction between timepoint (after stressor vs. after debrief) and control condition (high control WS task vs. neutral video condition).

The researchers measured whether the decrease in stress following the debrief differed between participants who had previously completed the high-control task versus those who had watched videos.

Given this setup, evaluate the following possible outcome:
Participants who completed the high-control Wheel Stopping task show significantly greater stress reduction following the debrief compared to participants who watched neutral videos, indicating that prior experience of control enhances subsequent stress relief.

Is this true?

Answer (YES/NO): YES